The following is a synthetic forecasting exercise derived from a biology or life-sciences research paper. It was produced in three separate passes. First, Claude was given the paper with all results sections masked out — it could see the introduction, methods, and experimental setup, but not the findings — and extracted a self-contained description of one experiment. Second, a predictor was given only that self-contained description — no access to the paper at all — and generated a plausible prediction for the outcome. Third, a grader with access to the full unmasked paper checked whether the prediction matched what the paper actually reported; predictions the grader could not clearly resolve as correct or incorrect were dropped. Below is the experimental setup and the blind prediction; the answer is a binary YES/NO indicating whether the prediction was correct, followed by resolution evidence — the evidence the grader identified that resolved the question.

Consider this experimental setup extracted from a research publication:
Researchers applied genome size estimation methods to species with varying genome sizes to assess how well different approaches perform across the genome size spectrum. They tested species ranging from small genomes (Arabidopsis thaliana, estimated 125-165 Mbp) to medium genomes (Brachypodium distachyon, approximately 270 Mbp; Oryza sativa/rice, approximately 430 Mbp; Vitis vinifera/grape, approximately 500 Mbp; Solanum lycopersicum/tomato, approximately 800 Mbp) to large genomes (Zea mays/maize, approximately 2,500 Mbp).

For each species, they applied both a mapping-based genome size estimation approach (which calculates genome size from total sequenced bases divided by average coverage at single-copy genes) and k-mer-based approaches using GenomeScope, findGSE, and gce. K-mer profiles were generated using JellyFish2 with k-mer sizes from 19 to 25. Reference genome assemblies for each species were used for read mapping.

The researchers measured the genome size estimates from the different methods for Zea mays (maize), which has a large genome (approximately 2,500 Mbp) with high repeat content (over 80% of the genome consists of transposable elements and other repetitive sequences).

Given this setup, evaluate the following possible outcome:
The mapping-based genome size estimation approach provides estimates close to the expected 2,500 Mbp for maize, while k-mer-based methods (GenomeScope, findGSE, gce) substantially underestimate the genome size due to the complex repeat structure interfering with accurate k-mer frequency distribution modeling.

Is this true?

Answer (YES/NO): NO